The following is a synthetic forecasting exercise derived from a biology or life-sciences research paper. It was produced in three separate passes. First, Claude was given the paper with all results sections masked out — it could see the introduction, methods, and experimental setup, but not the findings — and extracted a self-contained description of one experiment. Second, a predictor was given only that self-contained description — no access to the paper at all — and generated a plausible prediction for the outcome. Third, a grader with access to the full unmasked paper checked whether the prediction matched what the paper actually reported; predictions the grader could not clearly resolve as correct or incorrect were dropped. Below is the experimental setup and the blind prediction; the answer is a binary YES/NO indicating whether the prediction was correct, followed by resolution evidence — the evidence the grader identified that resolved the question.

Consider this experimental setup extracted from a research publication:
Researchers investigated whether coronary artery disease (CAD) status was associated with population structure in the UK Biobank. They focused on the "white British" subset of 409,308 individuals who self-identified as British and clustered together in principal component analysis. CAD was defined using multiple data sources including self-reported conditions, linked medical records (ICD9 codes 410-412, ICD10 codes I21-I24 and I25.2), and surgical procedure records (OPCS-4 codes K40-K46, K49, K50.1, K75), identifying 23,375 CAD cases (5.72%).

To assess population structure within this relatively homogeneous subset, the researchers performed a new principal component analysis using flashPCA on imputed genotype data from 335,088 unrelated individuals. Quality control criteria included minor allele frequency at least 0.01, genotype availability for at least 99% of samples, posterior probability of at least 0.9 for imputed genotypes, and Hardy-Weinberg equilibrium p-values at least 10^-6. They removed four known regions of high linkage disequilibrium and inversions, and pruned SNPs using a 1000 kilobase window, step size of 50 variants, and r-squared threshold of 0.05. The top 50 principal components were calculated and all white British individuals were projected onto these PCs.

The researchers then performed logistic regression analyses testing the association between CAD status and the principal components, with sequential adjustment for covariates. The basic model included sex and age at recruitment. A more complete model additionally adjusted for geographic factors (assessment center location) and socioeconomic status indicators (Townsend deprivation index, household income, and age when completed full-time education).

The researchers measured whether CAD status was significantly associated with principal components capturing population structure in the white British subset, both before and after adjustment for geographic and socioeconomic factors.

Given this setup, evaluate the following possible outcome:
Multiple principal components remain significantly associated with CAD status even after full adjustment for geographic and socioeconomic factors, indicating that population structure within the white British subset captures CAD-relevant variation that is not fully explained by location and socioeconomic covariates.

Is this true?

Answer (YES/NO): NO